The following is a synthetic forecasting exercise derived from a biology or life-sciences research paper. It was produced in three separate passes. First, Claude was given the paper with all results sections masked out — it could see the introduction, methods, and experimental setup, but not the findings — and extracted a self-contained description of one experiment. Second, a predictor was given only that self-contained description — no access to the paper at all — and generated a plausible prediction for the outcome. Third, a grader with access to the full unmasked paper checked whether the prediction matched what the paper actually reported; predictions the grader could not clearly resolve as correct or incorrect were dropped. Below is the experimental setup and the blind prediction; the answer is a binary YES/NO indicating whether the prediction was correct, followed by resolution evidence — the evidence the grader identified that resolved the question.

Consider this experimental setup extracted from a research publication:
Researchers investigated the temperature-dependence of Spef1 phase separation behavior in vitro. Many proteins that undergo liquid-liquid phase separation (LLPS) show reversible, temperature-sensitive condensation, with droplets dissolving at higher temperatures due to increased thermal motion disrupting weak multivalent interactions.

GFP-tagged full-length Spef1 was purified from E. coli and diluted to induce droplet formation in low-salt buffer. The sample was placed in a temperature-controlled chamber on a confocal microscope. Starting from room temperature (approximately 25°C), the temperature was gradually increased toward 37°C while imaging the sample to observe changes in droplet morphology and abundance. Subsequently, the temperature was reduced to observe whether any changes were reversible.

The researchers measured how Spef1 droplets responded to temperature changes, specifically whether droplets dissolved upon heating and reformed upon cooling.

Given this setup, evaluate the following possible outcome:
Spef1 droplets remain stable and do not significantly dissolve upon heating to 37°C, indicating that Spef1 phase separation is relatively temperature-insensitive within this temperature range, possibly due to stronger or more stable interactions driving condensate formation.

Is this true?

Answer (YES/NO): NO